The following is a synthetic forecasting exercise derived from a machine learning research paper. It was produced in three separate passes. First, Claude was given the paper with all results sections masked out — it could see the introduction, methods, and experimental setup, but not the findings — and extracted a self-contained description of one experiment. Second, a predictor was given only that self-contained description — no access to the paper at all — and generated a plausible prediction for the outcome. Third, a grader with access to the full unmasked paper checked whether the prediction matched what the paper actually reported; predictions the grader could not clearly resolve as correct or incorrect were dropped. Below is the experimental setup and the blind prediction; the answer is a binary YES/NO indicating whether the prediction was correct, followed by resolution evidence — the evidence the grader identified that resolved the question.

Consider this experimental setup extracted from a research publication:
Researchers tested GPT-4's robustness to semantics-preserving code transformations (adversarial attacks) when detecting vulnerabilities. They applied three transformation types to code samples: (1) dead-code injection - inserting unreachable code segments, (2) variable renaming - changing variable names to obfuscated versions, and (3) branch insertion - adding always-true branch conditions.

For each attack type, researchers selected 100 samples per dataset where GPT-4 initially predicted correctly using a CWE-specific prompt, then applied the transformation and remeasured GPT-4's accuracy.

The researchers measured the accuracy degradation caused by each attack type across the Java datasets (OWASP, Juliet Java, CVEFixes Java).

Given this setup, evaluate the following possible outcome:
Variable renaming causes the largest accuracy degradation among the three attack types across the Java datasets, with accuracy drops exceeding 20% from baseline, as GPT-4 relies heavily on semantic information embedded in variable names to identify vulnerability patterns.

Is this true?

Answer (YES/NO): NO